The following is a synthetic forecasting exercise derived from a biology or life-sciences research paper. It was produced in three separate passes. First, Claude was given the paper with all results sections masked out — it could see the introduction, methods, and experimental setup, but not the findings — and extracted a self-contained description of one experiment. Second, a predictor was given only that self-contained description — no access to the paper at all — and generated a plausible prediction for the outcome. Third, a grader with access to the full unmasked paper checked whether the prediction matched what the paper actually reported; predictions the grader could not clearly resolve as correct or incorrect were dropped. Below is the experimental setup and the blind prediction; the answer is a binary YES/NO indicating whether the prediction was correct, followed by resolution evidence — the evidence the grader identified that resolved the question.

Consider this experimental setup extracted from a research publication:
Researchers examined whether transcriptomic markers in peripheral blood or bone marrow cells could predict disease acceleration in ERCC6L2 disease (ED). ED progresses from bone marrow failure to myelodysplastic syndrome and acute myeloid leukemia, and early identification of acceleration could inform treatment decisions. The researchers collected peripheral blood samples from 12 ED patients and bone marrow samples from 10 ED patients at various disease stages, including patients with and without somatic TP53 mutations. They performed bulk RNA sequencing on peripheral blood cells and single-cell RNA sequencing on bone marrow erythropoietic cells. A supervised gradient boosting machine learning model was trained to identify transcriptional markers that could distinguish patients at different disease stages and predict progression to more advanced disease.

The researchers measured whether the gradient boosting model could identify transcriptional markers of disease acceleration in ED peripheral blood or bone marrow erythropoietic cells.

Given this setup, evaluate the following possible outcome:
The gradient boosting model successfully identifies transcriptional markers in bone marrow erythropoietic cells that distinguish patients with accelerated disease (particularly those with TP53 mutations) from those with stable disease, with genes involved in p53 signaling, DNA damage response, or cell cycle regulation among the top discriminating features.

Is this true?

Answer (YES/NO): NO